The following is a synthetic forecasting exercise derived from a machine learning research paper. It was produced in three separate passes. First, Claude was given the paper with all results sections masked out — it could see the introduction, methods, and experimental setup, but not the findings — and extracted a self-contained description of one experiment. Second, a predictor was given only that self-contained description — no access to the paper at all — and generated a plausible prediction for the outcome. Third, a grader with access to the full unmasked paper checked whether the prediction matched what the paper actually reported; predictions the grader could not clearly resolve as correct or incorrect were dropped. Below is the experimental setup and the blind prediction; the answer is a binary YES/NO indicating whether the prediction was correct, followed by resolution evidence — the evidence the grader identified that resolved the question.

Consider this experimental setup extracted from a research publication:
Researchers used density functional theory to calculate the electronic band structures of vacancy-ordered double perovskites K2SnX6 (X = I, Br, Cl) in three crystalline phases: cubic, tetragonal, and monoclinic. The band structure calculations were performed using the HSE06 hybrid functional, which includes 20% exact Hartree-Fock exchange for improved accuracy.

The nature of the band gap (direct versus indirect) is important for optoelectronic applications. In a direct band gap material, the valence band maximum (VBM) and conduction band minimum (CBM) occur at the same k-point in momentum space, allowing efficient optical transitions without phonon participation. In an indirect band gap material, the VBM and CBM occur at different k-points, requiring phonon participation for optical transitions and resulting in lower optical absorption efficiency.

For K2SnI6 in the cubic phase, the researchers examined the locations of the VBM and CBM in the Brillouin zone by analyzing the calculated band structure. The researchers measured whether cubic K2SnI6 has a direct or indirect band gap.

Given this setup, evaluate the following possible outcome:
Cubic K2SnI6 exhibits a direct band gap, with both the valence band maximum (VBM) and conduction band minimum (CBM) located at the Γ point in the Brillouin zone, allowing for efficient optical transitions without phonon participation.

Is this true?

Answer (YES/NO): YES